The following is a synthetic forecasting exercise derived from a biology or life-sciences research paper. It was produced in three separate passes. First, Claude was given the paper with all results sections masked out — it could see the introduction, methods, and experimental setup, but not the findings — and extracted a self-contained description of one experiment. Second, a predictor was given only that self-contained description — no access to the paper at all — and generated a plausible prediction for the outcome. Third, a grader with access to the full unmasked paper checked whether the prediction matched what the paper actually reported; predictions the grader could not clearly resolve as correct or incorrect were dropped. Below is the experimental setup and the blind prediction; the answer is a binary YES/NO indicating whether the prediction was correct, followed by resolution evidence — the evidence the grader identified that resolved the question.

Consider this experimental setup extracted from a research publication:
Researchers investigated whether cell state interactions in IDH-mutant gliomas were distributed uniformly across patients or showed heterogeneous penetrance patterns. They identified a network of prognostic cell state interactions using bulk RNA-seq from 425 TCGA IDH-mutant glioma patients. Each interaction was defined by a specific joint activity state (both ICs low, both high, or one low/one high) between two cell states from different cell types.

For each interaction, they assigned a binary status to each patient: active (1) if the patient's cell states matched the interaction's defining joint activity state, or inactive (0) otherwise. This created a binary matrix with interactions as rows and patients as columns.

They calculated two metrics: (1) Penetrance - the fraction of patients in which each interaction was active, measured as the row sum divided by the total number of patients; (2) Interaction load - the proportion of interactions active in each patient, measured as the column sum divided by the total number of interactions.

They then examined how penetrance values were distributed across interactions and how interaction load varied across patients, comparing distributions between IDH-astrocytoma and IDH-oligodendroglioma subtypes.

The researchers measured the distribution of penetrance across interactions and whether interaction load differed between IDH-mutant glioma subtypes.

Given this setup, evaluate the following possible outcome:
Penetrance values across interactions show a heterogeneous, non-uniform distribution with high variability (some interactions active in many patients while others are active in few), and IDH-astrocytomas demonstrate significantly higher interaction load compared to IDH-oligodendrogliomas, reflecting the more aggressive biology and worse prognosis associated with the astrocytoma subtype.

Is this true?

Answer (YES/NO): YES